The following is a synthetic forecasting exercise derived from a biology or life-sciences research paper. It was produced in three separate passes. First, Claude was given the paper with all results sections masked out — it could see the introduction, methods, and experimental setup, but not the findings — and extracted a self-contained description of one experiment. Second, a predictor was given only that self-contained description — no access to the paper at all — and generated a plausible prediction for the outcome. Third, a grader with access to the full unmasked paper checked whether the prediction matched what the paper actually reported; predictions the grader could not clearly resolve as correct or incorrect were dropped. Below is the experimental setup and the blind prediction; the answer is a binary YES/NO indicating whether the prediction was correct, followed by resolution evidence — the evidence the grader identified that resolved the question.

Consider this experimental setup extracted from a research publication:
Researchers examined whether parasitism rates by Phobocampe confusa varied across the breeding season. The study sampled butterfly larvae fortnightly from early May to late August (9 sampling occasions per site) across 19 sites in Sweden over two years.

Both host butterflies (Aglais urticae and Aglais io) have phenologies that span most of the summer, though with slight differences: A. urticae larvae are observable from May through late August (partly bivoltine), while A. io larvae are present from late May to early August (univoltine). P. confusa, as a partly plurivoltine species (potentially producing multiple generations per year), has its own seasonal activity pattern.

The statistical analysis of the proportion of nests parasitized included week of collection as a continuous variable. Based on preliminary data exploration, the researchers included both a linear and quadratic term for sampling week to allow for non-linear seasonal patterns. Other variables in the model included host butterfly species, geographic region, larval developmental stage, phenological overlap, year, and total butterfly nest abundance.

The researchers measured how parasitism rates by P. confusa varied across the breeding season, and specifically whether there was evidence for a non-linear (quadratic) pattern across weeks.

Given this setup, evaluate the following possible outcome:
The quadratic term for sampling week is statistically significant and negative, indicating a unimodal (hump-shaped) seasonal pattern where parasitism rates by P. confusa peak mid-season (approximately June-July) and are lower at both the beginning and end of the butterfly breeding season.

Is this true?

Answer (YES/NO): YES